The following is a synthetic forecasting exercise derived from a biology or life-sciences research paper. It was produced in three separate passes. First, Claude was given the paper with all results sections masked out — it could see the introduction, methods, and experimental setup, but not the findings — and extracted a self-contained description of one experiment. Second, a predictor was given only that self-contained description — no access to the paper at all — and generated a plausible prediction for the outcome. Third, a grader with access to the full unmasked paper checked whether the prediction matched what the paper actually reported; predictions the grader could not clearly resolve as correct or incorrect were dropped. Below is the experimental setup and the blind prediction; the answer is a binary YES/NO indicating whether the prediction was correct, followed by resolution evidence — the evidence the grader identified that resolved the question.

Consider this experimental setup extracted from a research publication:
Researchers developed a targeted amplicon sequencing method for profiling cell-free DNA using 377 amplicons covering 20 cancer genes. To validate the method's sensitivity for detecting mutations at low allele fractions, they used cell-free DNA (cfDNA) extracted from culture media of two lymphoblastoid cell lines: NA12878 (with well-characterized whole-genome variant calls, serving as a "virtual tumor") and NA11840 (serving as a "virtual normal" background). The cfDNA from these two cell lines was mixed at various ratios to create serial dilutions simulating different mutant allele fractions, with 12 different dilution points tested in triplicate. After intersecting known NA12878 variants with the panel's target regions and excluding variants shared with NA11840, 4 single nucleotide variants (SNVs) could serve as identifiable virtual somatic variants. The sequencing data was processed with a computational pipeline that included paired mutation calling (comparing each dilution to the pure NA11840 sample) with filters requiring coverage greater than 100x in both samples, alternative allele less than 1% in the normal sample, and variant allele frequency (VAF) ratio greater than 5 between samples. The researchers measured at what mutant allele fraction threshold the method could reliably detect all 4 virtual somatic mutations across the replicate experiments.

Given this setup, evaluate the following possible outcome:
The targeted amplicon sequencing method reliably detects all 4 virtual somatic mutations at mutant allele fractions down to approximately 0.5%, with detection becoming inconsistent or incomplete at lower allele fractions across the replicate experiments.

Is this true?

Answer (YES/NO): NO